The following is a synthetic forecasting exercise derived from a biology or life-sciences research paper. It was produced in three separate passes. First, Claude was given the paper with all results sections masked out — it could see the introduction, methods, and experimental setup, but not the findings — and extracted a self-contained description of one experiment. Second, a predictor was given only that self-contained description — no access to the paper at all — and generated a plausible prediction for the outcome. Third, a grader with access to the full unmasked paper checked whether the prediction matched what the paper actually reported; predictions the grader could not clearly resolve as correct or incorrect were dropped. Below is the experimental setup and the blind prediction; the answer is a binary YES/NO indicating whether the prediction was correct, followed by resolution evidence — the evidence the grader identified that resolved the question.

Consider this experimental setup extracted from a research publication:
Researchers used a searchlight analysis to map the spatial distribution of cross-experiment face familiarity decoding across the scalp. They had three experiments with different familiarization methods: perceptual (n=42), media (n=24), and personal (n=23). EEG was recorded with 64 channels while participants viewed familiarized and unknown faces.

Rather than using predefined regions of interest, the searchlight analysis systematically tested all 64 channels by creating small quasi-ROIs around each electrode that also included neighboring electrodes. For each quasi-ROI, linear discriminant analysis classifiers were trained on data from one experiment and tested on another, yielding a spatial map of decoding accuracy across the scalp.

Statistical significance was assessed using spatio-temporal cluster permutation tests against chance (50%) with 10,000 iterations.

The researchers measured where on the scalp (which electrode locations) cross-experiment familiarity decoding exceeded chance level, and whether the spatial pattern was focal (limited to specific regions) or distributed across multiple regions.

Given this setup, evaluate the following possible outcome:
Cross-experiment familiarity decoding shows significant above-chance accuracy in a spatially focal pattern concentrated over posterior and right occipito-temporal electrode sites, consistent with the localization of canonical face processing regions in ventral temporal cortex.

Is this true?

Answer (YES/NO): YES